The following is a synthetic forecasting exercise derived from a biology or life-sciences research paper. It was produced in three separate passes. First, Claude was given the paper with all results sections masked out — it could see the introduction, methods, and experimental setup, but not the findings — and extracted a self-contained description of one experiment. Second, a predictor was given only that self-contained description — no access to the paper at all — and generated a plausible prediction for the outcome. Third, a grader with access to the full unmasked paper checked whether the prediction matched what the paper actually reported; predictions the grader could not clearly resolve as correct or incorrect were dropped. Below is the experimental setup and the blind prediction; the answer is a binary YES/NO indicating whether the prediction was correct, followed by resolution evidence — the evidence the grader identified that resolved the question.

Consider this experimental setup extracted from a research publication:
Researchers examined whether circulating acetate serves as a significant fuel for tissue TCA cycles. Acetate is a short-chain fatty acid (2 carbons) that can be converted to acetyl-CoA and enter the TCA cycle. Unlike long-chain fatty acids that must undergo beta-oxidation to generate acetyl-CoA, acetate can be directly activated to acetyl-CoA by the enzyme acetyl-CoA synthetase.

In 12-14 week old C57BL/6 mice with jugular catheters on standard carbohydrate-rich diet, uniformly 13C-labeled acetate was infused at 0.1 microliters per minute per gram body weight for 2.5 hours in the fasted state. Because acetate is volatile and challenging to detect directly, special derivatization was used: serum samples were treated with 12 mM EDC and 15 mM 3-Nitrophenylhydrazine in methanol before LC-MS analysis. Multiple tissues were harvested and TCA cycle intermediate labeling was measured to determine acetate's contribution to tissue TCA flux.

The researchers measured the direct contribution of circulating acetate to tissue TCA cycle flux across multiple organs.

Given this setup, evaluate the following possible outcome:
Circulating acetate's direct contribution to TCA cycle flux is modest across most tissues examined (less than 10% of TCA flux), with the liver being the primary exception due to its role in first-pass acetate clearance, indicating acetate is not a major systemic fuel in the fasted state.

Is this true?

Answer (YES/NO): NO